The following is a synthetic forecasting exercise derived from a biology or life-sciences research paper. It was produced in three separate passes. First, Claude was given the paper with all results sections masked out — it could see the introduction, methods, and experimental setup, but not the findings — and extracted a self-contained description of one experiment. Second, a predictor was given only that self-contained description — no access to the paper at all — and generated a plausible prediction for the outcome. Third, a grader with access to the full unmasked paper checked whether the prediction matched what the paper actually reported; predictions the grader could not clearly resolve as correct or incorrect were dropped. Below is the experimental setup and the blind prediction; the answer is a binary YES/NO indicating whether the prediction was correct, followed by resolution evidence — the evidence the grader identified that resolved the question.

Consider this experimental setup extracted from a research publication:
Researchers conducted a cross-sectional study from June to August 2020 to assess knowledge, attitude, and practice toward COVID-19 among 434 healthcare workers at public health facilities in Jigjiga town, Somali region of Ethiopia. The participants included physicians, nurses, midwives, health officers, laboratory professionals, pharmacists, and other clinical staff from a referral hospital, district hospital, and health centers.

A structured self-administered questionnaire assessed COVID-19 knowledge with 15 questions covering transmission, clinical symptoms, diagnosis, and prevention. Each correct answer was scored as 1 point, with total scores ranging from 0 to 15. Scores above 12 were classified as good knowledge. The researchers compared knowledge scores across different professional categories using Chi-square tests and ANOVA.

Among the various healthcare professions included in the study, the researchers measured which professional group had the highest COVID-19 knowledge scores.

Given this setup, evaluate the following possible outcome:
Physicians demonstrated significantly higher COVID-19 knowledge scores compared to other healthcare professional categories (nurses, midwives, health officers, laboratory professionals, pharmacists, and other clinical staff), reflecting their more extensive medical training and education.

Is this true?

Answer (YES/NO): NO